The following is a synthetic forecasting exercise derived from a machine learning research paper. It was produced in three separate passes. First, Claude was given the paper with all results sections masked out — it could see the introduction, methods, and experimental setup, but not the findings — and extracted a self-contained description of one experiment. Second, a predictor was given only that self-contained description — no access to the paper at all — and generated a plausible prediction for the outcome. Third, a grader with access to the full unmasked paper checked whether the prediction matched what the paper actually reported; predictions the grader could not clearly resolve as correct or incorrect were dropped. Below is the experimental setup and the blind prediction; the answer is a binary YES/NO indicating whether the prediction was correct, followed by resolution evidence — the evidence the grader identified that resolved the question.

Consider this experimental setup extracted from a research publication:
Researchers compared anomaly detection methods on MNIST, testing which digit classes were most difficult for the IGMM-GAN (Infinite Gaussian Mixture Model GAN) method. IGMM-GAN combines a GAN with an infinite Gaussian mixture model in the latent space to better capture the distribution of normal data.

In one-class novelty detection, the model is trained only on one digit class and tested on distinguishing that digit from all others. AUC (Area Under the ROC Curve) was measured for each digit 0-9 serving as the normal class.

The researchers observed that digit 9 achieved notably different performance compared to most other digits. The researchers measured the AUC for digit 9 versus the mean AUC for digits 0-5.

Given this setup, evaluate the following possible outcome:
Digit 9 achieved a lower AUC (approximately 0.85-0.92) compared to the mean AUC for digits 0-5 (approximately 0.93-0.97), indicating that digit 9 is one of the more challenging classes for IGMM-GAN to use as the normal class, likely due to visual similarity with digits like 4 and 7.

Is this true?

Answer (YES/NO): NO